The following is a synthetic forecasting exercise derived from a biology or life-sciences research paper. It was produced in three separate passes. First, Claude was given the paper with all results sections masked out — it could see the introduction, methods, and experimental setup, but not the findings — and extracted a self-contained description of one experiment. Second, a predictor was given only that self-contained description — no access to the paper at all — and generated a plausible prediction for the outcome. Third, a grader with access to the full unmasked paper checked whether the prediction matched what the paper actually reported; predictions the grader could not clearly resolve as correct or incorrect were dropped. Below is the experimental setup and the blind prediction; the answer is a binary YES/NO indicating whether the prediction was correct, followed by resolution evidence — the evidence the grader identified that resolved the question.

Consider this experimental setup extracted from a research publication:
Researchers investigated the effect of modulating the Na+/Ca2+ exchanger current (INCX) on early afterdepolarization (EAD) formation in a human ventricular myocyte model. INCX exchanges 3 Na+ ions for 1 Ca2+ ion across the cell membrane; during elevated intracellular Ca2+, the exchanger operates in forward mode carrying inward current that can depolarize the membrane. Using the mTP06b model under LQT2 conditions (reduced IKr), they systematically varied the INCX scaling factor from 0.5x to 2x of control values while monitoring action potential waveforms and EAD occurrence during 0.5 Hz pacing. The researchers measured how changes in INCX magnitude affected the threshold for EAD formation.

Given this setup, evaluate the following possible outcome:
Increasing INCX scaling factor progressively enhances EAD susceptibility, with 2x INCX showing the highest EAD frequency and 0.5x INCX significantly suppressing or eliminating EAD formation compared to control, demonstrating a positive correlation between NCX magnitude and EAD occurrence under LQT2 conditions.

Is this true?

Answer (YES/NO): NO